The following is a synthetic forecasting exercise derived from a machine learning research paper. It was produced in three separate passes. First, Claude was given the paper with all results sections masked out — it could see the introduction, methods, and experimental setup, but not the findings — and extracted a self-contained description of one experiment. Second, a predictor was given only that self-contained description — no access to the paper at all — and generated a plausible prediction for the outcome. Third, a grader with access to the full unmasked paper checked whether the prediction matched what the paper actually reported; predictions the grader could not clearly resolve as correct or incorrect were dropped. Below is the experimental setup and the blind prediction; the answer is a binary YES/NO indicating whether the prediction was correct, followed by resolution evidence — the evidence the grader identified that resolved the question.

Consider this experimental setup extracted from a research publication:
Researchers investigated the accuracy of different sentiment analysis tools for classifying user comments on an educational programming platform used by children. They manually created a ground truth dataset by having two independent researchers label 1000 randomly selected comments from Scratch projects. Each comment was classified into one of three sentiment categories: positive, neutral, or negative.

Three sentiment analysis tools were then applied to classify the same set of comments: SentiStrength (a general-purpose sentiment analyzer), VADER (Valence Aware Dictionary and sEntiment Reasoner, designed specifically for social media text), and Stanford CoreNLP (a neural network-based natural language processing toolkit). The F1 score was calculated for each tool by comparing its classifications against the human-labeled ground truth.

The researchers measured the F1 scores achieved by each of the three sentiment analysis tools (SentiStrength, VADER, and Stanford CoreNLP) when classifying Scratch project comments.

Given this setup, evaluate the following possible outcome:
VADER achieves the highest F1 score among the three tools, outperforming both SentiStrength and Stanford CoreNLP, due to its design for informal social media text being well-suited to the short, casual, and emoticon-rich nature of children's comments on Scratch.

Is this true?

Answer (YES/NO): NO